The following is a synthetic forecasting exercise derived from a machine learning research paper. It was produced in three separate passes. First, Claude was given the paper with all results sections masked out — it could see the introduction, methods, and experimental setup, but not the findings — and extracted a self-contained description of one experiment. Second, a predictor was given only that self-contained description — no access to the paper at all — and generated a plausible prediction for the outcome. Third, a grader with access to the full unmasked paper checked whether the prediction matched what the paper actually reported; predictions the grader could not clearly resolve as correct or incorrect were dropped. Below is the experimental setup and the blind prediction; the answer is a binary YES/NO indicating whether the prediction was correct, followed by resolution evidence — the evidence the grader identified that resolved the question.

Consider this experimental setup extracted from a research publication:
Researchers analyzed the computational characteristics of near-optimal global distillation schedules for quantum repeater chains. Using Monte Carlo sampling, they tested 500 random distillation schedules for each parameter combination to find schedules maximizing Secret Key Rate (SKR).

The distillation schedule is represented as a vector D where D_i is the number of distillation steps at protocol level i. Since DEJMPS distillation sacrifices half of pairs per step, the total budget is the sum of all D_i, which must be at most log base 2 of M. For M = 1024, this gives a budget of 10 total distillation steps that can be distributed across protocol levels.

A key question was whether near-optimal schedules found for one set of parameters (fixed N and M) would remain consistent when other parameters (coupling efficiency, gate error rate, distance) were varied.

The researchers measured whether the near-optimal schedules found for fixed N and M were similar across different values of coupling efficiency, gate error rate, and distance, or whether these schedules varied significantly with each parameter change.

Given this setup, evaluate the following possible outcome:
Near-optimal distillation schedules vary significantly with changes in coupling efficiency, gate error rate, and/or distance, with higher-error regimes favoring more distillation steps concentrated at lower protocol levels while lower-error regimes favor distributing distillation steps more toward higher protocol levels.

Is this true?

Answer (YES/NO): YES